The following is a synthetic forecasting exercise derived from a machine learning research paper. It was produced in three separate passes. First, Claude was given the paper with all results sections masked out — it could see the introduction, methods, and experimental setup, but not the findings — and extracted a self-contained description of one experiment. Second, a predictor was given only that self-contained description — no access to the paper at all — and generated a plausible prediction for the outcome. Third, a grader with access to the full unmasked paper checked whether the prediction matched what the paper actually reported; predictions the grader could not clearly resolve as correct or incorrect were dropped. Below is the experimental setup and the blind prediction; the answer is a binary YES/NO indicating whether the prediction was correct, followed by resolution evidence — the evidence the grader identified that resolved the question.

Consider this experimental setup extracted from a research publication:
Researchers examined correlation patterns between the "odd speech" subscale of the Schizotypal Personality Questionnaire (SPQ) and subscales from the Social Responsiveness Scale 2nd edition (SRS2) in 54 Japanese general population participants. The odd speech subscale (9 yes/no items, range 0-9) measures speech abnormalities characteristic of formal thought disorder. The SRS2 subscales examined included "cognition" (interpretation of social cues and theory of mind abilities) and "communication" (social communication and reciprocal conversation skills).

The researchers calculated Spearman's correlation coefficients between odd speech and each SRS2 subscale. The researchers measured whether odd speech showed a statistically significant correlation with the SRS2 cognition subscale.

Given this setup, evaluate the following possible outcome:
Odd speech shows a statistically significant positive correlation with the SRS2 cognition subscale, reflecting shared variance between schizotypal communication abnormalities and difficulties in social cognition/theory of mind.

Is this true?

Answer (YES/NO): NO